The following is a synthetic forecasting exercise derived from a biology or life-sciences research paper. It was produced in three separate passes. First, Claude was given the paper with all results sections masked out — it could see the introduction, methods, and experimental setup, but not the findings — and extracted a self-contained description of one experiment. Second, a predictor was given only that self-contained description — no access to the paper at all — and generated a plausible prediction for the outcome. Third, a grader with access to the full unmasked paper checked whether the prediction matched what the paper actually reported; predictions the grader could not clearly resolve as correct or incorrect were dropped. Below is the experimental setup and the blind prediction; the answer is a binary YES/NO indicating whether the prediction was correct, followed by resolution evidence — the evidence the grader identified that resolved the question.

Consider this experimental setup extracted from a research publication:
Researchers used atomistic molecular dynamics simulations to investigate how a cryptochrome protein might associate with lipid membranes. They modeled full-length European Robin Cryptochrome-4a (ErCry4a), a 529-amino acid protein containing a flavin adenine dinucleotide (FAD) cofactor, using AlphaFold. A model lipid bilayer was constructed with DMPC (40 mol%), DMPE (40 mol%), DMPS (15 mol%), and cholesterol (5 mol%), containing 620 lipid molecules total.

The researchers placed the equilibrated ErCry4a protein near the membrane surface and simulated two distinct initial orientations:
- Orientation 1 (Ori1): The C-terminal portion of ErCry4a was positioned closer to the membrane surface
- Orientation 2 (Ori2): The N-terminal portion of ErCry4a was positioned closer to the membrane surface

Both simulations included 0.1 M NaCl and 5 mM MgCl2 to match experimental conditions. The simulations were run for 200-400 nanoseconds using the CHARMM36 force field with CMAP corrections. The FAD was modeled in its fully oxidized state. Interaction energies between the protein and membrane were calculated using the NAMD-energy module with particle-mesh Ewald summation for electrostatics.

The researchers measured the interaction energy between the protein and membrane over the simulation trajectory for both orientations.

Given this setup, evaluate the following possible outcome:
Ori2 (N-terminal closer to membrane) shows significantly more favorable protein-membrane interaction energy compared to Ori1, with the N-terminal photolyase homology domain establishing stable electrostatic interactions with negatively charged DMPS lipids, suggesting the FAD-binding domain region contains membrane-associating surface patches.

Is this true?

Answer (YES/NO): NO